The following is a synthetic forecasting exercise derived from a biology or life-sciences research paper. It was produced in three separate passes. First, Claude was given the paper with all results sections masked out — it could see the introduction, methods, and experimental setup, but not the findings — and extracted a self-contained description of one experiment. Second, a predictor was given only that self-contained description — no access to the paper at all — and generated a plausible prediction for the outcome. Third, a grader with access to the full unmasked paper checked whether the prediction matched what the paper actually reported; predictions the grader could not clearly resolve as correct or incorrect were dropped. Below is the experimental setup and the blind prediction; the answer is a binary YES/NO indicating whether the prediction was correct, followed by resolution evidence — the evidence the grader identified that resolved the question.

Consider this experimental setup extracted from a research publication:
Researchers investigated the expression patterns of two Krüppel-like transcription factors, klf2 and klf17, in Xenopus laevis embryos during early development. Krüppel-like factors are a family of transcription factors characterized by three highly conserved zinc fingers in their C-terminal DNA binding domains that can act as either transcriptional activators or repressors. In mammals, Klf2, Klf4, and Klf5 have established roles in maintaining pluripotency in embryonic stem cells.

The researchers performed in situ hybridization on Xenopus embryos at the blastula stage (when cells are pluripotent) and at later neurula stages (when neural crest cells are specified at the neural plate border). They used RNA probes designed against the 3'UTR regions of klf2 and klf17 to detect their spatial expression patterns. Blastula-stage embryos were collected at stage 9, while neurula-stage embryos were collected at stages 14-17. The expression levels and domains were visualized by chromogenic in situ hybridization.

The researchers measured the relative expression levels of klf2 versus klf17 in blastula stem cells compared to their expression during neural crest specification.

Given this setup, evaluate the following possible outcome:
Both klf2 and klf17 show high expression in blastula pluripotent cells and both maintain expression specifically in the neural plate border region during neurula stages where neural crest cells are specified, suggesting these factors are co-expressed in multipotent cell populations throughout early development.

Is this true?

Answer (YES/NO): NO